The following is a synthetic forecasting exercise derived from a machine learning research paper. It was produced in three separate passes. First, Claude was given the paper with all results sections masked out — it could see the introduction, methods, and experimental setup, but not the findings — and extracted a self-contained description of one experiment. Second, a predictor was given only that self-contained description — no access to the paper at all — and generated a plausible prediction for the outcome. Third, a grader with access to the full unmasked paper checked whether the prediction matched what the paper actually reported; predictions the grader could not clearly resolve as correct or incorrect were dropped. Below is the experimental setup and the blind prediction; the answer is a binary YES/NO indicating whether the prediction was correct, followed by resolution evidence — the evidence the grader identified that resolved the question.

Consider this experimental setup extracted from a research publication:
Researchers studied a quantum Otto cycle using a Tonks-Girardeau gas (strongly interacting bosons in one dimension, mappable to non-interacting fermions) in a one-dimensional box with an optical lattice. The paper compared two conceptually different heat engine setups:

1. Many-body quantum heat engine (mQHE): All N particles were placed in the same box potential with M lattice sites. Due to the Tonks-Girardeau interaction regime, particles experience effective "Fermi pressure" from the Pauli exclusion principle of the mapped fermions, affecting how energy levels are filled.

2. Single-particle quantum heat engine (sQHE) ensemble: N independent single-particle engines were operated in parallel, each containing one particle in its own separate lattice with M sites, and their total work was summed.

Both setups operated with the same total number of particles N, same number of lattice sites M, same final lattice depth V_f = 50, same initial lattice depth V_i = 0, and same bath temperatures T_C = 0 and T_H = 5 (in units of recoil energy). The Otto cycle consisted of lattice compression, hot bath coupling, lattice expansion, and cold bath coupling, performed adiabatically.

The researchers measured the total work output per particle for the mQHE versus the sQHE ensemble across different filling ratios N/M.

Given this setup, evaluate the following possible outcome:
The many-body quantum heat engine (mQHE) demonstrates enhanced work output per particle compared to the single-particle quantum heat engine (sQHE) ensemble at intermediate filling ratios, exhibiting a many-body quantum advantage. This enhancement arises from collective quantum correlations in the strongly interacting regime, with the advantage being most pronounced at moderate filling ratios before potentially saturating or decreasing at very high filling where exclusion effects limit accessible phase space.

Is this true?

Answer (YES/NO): NO